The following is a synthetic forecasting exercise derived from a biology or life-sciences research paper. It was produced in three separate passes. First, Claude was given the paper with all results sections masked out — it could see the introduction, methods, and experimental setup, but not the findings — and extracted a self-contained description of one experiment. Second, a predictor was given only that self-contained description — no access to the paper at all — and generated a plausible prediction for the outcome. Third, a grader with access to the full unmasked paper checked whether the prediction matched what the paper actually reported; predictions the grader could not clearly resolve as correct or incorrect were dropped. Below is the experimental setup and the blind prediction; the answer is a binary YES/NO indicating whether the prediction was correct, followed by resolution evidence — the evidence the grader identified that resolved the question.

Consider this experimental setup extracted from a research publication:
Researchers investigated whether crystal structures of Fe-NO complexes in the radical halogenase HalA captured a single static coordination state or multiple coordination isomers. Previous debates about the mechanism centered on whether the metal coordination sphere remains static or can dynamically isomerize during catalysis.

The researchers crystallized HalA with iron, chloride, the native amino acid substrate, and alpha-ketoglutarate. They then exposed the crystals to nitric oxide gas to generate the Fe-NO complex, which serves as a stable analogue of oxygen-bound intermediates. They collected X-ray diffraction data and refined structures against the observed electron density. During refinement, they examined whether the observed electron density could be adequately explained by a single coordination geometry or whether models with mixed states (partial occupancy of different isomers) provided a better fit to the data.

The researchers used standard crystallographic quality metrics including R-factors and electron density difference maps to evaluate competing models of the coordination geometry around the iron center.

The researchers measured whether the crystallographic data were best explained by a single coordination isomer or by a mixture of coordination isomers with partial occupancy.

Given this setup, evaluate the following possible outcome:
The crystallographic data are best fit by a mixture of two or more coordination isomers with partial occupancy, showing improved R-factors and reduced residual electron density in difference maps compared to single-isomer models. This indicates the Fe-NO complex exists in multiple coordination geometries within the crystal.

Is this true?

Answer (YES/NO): NO